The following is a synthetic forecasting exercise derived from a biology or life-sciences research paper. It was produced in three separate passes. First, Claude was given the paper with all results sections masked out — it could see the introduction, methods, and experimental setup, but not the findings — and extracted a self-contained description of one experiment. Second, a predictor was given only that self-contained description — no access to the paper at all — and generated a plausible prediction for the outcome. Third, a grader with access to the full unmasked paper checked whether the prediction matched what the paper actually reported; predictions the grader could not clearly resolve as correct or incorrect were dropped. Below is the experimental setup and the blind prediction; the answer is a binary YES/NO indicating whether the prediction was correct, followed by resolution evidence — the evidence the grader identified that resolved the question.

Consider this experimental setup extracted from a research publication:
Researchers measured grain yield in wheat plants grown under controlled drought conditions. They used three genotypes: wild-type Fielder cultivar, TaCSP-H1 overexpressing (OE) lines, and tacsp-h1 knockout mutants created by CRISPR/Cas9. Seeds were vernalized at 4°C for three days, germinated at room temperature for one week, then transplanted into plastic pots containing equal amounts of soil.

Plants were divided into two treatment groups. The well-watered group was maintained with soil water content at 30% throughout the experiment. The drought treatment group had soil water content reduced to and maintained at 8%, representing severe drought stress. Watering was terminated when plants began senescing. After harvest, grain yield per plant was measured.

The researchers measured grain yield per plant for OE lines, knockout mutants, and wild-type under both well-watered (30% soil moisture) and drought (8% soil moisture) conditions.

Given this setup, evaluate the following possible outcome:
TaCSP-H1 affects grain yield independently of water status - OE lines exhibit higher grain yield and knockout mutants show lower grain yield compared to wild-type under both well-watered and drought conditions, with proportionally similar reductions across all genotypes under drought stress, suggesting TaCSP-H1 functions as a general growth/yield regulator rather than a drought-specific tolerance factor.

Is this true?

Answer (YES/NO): NO